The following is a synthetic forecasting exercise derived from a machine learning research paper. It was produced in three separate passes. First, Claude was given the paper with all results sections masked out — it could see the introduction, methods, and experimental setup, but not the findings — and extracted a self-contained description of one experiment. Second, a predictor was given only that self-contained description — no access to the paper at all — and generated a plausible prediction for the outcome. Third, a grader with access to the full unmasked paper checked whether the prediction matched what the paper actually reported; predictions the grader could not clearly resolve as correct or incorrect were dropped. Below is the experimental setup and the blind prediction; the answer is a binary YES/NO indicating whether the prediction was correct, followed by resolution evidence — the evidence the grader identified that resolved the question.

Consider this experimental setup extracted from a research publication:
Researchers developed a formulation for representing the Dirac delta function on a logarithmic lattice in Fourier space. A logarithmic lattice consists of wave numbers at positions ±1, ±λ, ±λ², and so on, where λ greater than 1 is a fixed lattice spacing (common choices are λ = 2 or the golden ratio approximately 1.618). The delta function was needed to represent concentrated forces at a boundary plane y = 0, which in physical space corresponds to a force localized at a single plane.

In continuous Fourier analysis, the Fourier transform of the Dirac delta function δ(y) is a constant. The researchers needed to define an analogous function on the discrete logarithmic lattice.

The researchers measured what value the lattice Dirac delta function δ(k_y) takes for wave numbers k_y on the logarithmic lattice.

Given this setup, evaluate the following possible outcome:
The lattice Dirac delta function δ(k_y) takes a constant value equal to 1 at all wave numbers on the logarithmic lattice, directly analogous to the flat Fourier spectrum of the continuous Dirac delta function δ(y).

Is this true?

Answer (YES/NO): YES